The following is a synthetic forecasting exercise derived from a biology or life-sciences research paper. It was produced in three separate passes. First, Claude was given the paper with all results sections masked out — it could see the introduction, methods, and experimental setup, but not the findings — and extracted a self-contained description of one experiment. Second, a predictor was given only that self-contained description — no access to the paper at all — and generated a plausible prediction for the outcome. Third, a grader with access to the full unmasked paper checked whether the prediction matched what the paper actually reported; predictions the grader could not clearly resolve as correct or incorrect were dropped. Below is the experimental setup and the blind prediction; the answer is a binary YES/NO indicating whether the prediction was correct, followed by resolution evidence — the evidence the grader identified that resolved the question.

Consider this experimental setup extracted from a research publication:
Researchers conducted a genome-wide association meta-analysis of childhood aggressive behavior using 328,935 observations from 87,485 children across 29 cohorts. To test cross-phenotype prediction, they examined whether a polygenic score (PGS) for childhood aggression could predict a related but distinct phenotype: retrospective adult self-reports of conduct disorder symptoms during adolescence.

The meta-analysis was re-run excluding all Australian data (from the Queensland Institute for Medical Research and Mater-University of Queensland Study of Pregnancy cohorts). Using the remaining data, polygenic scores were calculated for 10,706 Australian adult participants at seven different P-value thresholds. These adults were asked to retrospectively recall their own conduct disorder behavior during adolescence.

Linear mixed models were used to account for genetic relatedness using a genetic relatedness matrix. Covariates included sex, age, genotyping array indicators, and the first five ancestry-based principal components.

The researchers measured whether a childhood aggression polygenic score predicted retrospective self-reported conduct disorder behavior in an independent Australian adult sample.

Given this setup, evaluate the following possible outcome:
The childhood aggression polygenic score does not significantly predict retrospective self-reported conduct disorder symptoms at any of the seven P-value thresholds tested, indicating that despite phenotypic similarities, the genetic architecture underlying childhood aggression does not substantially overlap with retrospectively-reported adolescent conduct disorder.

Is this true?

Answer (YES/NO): NO